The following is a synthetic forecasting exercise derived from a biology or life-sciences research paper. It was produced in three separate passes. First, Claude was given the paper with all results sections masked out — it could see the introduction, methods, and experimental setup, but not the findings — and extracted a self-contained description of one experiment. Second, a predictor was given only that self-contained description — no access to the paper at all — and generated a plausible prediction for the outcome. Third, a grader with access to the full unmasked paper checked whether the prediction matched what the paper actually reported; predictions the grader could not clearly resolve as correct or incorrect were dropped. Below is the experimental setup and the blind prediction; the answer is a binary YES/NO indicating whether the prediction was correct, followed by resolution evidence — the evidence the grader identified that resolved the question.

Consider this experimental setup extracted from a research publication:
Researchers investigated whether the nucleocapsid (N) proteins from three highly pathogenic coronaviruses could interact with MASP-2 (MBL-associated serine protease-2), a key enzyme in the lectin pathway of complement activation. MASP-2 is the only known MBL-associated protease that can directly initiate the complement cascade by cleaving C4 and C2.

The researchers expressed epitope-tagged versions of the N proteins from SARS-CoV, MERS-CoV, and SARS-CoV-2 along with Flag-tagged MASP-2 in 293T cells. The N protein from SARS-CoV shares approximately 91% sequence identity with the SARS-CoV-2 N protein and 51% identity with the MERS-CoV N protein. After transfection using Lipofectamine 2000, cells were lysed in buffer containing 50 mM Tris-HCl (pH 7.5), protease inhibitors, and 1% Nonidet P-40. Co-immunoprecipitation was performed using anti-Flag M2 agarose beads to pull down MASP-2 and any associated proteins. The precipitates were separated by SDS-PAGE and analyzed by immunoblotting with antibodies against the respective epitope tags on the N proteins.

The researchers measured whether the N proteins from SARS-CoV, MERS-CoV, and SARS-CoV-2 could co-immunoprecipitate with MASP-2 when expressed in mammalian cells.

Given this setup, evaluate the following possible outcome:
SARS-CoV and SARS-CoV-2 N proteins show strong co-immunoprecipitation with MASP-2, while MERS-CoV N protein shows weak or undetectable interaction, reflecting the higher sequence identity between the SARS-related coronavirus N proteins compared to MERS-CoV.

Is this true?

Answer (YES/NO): NO